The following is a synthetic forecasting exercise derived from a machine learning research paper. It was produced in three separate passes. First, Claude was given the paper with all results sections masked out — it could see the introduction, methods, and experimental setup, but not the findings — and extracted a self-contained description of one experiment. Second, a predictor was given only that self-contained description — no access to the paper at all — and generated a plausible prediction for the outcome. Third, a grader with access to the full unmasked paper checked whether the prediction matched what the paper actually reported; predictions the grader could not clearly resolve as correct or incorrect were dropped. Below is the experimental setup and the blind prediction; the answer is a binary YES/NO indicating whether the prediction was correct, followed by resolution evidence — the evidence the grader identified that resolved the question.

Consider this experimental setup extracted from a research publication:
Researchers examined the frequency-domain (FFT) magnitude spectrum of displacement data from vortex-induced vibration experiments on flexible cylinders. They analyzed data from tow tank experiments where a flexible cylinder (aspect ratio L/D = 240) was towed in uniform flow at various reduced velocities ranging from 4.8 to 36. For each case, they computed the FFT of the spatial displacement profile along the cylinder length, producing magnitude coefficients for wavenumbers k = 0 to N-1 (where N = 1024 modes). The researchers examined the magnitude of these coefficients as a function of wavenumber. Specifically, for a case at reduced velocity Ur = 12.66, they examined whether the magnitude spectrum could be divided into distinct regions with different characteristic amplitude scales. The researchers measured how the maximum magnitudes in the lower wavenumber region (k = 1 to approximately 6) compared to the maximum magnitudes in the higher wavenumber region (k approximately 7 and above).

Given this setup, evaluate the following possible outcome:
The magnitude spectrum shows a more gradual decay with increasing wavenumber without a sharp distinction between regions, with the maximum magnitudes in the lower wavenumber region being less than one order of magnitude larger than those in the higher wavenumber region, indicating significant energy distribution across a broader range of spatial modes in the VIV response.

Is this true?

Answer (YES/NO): NO